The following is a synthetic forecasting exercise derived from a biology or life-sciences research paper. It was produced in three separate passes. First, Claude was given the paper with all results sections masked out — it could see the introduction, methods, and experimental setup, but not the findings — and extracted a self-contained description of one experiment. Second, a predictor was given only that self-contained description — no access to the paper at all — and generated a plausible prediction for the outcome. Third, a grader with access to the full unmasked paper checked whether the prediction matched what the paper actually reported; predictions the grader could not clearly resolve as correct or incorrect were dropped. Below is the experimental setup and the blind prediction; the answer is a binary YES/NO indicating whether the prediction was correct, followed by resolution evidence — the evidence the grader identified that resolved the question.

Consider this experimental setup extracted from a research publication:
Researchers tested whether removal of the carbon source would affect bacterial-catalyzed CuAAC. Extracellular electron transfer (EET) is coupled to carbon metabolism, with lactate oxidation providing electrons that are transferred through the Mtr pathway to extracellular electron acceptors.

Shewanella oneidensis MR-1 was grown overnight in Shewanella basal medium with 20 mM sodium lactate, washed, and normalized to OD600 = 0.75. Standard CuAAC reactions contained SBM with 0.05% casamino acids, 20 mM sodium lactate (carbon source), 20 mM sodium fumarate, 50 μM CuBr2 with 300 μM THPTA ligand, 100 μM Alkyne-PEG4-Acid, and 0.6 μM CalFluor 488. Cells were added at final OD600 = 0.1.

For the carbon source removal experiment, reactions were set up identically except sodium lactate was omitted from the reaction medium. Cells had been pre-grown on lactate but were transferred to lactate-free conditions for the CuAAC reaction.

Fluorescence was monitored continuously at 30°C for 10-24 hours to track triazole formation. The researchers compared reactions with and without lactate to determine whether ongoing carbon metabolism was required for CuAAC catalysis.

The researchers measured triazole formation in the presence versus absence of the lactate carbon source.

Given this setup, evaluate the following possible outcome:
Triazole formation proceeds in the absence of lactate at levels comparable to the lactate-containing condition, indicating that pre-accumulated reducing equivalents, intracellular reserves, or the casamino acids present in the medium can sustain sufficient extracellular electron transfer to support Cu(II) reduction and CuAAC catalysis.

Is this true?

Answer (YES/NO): NO